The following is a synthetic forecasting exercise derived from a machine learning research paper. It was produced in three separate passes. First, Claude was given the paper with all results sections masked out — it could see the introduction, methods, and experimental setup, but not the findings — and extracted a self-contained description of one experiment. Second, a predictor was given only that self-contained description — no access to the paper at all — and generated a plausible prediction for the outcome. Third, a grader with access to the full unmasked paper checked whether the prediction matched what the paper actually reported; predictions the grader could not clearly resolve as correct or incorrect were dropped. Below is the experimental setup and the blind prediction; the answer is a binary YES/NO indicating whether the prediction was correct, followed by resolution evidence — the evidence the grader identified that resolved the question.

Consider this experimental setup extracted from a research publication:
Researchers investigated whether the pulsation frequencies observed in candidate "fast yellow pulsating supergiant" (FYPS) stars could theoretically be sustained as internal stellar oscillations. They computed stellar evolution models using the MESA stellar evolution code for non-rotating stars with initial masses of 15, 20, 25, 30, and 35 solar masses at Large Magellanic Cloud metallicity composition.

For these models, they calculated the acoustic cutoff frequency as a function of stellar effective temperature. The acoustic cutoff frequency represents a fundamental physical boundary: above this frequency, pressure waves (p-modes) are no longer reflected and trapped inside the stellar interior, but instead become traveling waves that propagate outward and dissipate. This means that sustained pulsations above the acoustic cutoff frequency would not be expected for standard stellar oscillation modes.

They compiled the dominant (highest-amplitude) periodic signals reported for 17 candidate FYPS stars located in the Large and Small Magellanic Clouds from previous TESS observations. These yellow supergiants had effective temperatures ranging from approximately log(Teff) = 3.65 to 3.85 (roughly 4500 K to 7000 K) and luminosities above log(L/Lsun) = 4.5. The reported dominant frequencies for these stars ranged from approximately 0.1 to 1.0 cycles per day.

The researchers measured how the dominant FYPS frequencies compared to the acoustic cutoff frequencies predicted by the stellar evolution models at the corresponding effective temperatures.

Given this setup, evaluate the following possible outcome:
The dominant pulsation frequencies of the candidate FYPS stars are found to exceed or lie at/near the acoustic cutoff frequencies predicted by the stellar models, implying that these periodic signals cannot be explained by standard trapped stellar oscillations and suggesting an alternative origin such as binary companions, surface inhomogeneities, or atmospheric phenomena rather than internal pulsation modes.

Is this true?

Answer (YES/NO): YES